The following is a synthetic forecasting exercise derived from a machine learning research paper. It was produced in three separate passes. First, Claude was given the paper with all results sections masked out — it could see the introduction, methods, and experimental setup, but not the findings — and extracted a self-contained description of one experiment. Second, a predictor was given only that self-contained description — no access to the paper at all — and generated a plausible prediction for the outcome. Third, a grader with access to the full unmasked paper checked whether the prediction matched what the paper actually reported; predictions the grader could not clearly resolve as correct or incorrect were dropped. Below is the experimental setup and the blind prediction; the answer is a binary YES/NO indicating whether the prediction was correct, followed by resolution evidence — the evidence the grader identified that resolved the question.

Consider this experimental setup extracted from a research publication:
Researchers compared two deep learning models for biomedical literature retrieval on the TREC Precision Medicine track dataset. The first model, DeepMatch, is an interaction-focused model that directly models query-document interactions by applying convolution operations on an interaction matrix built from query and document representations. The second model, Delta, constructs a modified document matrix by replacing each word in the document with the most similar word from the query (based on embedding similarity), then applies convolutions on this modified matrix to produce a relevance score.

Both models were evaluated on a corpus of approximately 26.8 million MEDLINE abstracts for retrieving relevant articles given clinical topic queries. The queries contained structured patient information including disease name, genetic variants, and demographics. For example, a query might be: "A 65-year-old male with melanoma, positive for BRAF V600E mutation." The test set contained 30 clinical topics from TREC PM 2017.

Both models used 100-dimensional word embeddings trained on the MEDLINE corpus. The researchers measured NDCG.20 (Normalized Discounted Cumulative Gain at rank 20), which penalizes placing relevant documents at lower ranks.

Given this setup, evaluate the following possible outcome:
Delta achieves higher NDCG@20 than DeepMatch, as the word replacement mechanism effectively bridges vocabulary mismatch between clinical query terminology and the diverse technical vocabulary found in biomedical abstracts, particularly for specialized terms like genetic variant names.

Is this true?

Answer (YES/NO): YES